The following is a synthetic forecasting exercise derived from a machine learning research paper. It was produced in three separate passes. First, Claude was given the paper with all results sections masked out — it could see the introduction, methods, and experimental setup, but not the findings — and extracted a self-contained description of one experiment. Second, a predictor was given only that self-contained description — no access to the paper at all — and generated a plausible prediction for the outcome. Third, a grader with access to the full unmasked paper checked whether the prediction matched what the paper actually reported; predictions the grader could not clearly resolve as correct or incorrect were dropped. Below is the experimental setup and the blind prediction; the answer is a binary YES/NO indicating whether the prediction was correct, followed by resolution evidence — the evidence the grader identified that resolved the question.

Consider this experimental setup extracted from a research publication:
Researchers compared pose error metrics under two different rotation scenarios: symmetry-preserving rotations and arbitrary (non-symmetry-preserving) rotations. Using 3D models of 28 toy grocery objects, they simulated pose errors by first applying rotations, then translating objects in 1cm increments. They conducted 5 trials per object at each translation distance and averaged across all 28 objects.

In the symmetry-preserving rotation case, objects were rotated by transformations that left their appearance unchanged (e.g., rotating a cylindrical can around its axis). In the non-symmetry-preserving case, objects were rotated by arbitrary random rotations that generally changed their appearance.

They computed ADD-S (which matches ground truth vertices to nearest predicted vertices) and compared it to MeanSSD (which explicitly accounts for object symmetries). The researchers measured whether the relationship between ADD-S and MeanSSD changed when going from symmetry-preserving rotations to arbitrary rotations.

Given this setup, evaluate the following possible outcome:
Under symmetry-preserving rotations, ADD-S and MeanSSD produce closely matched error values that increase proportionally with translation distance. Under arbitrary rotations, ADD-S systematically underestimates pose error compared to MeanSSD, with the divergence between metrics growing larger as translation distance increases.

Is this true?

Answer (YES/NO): NO